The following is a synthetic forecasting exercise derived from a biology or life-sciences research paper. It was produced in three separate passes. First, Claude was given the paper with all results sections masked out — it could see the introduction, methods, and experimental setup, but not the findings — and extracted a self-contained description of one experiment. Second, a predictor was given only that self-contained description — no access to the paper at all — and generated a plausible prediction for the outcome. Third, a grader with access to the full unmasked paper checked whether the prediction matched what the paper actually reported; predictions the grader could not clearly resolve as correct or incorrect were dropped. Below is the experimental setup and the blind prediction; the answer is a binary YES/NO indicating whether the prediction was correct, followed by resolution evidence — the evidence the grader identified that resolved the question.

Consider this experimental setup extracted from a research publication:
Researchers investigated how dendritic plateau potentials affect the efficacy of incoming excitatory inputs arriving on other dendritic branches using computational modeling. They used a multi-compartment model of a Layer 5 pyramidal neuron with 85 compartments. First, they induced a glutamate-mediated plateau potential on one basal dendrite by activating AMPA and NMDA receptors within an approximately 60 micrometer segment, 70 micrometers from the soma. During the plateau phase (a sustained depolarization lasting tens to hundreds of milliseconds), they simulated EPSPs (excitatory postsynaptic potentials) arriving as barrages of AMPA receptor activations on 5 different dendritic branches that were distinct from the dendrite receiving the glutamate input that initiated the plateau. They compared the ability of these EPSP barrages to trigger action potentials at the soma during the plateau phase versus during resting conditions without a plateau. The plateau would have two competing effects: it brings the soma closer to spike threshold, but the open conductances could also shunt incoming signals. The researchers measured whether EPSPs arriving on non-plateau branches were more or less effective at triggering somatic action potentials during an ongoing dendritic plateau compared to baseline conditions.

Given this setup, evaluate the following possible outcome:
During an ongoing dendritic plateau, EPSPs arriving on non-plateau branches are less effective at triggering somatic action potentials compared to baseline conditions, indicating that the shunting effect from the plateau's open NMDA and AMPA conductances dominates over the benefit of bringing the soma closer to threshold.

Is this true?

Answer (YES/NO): NO